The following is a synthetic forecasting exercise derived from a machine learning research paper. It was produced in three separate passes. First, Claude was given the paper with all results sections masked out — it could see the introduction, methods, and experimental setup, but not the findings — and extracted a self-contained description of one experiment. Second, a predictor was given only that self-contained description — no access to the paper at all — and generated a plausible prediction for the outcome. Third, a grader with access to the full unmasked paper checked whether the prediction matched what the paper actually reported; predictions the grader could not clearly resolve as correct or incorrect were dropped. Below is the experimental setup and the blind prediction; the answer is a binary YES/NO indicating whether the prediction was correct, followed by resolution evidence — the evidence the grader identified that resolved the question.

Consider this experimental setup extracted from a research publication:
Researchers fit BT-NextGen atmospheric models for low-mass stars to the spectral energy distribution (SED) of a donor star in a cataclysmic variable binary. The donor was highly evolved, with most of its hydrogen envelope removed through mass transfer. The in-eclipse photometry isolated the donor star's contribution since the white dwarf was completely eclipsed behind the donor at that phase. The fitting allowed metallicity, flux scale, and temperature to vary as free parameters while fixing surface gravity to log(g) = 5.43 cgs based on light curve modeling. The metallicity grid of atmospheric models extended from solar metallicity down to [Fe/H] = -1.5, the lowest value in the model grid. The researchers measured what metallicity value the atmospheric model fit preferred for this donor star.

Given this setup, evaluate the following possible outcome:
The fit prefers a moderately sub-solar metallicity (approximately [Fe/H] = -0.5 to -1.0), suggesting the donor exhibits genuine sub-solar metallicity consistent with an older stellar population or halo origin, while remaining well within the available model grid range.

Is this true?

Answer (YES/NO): NO